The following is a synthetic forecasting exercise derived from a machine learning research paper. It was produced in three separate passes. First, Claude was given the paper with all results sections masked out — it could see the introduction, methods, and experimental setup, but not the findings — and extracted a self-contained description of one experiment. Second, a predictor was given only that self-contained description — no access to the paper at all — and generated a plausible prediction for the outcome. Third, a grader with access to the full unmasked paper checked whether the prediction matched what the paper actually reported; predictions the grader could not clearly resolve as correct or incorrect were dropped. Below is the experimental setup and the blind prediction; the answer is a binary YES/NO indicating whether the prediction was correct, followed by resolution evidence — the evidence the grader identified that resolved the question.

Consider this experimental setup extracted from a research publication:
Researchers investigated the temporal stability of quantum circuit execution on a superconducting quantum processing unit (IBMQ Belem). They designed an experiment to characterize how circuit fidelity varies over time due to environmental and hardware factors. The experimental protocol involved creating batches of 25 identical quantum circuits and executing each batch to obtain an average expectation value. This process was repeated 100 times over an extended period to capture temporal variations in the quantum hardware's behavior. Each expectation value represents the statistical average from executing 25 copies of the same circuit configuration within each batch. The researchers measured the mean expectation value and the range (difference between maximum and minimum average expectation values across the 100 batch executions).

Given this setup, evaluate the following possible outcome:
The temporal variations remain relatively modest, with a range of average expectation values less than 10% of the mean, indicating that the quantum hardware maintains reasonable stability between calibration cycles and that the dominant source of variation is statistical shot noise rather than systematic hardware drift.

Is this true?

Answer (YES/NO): NO